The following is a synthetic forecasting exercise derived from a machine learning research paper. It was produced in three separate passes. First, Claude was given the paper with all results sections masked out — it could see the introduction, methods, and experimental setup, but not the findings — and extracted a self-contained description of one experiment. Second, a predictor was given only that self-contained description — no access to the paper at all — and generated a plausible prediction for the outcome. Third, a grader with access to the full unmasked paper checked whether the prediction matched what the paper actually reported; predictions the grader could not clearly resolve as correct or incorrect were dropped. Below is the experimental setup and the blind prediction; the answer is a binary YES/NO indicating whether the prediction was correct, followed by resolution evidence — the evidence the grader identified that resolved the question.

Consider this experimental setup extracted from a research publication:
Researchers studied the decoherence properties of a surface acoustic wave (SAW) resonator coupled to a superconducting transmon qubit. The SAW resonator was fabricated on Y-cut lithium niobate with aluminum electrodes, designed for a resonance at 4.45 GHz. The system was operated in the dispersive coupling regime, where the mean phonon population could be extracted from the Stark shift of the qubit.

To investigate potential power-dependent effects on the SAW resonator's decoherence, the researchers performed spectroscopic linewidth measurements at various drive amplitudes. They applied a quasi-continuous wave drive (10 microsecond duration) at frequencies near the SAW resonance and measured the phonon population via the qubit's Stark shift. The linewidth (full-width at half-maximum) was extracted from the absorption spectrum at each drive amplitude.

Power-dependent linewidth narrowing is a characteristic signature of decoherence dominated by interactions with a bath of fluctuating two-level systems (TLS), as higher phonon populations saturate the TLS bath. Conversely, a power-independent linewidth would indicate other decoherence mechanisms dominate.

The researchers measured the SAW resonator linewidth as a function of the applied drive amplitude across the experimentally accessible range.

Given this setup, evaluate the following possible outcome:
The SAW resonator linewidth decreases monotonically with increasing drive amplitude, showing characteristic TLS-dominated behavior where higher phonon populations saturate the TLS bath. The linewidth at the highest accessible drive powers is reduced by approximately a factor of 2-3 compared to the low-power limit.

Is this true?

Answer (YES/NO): NO